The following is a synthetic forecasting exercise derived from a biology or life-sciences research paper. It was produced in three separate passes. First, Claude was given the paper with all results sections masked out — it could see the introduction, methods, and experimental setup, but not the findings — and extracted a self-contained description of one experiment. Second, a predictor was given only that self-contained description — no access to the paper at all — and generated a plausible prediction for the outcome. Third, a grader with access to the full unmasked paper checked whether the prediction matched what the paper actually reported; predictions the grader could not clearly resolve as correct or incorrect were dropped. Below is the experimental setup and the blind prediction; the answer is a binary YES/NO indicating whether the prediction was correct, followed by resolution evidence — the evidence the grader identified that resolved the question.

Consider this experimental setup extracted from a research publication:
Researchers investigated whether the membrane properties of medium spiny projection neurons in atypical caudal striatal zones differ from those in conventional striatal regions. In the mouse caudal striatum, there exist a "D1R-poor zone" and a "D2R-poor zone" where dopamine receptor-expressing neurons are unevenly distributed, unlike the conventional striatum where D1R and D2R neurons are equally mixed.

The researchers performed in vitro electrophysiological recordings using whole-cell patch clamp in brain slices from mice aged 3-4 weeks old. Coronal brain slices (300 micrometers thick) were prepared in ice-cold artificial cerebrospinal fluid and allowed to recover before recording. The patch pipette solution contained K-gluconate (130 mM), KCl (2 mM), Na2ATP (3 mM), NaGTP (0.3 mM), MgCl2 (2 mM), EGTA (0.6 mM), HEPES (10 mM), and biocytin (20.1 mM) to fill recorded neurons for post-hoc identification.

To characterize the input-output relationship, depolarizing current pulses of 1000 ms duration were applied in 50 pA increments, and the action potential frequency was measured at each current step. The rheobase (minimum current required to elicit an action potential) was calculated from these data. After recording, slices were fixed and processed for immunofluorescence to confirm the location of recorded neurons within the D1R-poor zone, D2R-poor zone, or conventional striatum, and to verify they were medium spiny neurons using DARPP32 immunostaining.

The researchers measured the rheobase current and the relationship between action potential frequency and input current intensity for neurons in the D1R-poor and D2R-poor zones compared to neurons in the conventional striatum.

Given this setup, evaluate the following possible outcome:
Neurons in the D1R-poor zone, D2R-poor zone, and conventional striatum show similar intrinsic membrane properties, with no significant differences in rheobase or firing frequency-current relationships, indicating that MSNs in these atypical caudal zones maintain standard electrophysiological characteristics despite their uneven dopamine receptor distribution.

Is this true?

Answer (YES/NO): NO